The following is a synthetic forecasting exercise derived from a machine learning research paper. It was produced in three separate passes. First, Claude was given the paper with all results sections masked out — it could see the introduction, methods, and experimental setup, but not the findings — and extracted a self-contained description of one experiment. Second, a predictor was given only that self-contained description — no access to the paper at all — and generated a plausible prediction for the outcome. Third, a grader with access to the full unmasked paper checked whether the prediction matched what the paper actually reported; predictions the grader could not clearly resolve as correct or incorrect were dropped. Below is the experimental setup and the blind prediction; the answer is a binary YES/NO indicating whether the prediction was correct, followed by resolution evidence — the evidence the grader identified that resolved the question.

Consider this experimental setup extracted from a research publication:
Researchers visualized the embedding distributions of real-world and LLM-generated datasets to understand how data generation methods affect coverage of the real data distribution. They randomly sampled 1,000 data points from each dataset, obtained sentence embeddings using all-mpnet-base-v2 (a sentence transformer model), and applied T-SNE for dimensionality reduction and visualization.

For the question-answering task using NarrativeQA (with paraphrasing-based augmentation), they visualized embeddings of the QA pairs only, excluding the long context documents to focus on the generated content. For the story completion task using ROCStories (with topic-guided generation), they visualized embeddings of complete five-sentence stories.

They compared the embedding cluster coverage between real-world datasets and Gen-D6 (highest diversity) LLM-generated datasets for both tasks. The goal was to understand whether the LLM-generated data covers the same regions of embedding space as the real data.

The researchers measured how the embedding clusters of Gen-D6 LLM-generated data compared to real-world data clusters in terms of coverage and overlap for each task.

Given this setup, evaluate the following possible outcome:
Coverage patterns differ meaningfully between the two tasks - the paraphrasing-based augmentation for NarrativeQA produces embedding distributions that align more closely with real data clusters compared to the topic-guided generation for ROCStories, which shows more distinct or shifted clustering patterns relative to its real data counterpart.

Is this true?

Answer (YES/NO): NO